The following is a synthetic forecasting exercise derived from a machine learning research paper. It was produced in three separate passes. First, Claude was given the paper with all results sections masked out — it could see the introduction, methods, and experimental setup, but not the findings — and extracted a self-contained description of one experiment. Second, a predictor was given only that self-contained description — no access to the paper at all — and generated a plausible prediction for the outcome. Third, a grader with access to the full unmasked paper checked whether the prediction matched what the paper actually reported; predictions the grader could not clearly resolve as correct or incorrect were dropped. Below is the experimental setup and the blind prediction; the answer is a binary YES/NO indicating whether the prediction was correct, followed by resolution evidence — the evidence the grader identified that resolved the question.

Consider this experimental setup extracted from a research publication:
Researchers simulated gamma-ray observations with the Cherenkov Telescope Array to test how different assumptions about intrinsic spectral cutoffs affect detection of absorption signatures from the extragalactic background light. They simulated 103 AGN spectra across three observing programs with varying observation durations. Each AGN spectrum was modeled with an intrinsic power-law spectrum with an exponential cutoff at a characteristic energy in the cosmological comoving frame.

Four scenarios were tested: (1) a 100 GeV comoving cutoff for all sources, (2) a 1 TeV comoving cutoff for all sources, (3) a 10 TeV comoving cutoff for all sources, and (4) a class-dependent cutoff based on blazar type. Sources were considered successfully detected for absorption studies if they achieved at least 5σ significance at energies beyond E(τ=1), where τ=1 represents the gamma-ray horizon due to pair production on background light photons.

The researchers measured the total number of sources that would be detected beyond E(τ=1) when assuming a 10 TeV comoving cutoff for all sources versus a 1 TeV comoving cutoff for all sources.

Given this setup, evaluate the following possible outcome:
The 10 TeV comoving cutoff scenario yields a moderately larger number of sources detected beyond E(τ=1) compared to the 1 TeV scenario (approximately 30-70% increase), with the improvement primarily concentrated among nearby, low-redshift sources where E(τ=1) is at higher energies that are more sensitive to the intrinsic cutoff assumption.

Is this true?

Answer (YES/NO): NO